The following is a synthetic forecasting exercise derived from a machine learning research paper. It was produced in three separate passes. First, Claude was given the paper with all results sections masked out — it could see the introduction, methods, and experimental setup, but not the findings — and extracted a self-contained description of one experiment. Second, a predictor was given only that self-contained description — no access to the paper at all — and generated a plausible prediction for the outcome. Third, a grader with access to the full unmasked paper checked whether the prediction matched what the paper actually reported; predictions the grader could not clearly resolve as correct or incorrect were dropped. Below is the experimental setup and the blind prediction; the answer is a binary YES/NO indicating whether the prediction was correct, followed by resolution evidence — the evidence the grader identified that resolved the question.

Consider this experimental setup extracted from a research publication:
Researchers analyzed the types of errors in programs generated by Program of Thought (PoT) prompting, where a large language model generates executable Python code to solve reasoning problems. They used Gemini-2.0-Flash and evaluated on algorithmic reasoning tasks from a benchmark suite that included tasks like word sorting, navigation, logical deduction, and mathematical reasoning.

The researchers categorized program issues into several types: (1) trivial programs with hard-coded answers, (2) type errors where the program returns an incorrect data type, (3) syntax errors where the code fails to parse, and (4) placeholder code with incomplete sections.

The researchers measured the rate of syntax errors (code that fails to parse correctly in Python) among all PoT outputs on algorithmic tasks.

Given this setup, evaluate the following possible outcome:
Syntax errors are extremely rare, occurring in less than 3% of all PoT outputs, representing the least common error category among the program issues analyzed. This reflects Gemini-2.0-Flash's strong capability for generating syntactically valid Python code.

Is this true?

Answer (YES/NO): NO